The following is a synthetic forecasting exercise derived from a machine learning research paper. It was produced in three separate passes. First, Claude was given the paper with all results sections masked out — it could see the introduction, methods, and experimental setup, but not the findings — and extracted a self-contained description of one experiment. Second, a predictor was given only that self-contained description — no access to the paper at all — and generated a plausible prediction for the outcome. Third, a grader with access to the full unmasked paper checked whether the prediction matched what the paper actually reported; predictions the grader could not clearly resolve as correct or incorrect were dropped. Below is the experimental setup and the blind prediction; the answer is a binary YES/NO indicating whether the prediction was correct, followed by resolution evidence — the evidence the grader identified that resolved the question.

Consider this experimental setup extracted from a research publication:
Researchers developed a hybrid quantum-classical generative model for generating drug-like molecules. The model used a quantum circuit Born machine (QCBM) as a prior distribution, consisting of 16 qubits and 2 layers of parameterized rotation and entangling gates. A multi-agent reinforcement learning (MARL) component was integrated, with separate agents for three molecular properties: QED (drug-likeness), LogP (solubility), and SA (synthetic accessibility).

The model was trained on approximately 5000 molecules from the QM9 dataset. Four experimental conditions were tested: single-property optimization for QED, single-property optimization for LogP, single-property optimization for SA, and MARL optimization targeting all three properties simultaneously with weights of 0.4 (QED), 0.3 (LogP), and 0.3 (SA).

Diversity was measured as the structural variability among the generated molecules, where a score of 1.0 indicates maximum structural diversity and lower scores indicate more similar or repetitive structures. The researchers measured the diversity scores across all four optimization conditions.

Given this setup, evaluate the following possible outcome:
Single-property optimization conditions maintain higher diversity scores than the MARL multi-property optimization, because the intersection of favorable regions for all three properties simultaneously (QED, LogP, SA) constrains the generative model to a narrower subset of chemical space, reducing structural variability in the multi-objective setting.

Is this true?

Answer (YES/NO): NO